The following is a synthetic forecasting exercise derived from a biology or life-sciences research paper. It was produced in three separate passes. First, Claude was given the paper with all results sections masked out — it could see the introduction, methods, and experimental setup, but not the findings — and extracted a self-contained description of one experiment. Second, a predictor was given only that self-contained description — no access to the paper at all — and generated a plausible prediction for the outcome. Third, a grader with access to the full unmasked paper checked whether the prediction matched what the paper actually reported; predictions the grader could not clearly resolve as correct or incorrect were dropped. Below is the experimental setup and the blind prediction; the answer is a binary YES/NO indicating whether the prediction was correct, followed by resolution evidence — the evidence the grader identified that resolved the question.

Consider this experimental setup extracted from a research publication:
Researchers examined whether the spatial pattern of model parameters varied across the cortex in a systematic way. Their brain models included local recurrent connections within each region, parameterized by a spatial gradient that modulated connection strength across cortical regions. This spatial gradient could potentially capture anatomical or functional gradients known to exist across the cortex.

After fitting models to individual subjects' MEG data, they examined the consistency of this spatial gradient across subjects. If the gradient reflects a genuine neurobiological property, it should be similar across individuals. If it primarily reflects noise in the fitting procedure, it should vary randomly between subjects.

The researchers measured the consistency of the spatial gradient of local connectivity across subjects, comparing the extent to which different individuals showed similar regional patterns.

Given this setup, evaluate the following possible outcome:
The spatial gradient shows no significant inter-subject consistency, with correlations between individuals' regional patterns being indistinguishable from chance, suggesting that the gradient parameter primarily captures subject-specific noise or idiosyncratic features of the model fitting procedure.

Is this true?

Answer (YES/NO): NO